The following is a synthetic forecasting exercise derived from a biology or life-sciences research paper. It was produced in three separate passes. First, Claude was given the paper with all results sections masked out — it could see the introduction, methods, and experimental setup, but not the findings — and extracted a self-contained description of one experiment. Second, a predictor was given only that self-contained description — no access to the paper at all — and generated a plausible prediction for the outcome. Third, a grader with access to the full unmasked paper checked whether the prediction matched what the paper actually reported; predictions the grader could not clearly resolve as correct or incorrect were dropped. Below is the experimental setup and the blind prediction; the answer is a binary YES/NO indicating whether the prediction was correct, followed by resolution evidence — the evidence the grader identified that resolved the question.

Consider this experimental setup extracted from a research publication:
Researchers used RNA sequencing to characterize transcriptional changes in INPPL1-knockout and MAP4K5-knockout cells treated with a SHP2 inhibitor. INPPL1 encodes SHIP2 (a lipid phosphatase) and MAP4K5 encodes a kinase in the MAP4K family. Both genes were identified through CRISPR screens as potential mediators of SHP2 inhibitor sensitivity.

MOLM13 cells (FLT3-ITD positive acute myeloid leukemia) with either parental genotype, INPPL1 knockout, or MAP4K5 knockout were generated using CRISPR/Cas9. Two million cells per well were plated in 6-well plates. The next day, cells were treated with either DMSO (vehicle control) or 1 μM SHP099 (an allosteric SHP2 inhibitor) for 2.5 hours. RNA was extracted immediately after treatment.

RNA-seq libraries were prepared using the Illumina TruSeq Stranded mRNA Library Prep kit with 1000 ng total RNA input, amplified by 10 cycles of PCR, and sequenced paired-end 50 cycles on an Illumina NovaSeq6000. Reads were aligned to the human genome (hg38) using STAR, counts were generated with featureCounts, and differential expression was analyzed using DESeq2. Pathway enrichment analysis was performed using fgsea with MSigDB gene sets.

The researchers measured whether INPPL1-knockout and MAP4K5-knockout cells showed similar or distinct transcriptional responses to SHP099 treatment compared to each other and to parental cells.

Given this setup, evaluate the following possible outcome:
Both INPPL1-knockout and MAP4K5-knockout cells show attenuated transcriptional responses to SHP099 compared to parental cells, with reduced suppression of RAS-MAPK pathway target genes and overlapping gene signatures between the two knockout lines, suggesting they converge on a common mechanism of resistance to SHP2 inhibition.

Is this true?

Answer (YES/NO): NO